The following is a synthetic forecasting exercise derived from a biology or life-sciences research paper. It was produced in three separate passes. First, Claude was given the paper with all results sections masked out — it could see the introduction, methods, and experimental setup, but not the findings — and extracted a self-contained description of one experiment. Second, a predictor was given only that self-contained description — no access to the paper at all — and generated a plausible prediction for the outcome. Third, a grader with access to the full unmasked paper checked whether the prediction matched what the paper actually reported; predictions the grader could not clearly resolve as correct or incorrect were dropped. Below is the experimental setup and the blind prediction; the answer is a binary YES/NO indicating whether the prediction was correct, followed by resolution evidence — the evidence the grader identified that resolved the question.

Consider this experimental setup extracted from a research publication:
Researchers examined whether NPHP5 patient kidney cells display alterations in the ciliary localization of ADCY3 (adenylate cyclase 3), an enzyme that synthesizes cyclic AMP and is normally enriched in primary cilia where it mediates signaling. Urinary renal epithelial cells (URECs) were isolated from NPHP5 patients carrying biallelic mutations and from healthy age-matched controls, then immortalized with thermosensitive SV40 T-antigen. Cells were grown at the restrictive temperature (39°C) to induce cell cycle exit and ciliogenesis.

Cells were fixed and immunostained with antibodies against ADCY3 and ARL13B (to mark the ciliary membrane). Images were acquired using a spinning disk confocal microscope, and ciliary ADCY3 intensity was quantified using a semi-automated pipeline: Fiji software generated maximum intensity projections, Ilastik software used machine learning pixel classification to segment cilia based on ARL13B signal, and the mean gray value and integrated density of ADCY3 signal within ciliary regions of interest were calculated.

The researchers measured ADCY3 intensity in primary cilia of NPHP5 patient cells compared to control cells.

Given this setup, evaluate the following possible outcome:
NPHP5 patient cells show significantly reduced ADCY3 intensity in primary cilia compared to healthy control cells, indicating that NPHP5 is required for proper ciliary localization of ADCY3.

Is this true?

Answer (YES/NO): YES